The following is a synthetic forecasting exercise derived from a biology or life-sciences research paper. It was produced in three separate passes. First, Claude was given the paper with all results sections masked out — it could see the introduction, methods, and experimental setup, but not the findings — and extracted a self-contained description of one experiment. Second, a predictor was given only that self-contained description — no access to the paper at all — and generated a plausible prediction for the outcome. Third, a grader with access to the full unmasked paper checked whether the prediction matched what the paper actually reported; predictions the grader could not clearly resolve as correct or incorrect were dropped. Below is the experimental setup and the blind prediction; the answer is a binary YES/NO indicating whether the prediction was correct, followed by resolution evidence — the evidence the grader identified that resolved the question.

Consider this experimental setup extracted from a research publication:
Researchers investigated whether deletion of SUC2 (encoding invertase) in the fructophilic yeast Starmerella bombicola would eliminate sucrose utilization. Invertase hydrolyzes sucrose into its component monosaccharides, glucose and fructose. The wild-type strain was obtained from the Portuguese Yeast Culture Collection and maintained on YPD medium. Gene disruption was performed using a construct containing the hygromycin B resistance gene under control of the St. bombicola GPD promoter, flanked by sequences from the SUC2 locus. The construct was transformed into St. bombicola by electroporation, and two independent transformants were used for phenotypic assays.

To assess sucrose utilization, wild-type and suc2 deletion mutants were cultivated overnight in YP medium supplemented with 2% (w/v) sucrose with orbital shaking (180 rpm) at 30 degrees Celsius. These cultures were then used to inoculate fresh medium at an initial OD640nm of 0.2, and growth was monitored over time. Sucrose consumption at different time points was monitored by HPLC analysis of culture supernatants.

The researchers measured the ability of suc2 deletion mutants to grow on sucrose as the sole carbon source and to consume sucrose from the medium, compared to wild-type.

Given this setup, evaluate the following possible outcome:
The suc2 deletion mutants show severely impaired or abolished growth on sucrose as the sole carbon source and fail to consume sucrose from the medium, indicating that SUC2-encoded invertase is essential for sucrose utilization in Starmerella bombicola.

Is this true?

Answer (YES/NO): YES